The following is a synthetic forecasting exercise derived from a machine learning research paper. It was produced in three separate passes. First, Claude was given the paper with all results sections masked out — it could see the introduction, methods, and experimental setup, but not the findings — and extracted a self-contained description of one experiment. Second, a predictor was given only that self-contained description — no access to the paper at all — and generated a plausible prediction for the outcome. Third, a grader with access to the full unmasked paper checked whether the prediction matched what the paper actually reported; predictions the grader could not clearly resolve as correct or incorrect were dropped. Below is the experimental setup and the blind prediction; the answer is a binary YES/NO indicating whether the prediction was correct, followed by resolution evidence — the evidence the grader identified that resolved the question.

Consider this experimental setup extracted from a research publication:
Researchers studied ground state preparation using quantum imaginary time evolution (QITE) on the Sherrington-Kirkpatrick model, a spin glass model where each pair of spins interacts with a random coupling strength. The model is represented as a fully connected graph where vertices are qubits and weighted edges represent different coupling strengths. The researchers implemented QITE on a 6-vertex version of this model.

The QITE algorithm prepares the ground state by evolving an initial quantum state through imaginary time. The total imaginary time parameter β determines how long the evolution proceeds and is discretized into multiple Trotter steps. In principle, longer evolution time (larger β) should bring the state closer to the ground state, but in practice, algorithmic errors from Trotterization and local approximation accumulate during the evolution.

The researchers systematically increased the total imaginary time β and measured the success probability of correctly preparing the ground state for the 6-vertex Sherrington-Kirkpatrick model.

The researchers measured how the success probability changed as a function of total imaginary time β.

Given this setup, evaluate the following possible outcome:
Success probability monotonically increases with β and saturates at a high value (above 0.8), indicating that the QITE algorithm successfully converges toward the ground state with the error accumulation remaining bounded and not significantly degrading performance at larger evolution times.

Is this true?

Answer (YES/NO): NO